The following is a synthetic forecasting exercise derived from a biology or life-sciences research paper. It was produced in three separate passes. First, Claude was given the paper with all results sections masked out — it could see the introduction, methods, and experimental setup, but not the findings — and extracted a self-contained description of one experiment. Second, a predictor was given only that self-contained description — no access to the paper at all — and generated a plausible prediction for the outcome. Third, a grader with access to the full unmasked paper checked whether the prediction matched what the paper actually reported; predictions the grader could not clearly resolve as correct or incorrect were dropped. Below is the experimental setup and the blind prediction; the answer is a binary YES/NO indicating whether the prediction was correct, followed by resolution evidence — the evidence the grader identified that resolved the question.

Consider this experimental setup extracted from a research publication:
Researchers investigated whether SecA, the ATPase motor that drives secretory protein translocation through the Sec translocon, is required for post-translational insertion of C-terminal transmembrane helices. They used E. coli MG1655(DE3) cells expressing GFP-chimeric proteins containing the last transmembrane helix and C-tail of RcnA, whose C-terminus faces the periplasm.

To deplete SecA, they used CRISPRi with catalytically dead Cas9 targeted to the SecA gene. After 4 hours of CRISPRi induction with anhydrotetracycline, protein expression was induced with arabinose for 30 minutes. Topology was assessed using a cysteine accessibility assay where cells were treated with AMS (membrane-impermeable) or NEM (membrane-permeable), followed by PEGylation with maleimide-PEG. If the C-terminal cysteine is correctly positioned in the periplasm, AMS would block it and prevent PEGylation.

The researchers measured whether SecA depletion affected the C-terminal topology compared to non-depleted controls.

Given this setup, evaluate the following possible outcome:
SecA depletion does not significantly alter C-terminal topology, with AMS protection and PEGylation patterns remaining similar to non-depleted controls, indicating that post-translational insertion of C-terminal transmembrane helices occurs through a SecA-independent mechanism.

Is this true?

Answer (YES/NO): YES